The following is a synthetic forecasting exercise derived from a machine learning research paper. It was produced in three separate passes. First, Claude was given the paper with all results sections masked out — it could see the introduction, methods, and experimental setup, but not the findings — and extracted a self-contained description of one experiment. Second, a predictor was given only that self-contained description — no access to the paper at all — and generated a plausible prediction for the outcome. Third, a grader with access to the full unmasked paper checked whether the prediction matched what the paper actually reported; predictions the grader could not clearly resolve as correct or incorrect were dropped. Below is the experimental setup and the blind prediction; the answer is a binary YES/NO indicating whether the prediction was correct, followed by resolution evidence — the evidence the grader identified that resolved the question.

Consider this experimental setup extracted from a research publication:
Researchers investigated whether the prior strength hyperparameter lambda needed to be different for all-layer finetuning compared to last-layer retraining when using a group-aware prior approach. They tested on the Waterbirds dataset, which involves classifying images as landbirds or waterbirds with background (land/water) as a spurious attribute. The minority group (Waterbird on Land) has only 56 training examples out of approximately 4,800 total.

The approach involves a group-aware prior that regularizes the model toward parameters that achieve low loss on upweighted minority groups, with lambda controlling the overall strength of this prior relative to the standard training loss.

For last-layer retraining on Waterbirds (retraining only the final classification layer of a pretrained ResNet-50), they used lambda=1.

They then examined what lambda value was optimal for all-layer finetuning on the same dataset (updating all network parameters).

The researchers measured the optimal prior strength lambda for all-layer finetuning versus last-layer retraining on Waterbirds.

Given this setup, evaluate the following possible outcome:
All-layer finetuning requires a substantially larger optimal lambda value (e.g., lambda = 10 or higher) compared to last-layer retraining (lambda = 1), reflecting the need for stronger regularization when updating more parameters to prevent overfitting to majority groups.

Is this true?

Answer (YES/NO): YES